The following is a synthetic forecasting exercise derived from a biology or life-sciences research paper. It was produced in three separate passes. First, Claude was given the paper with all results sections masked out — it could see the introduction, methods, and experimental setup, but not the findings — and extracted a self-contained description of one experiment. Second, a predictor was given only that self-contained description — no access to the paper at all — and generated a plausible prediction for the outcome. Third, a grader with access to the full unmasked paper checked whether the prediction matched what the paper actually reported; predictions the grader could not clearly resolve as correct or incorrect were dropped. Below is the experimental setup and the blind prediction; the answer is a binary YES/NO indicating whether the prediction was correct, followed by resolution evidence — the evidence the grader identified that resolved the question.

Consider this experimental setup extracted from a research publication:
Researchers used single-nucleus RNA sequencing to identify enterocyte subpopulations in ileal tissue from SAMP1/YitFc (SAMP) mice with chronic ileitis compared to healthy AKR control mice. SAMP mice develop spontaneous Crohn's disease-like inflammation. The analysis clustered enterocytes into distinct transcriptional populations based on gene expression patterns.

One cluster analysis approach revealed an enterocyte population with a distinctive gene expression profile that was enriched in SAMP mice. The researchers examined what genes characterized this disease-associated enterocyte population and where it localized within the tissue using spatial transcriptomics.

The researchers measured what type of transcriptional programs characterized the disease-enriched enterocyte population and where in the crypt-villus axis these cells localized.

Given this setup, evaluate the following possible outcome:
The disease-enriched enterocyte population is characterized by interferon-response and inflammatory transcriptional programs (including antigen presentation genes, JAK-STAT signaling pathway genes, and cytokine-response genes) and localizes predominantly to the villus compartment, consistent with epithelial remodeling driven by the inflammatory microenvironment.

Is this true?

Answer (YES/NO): NO